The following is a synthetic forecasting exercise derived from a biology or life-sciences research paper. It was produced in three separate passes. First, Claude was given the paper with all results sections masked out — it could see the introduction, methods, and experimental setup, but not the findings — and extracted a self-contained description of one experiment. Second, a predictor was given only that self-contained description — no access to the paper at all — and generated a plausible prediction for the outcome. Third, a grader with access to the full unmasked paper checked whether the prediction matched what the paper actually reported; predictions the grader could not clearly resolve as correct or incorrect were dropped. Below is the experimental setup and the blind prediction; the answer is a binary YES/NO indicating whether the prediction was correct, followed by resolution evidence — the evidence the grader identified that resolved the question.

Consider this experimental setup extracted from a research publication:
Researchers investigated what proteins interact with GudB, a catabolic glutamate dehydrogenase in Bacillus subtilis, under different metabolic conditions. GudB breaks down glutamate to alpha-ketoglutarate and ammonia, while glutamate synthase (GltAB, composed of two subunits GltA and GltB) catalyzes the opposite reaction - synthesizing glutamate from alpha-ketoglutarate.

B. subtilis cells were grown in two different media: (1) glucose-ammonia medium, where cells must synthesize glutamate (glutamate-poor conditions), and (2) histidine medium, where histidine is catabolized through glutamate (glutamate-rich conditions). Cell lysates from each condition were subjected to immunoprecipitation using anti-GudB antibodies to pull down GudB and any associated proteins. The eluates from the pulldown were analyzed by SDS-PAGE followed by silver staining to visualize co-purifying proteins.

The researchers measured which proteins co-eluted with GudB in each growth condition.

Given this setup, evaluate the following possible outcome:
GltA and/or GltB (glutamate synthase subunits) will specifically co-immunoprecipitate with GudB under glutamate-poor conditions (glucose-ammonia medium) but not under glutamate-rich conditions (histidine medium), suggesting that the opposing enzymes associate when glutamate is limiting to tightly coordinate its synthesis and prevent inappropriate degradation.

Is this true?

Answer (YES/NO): YES